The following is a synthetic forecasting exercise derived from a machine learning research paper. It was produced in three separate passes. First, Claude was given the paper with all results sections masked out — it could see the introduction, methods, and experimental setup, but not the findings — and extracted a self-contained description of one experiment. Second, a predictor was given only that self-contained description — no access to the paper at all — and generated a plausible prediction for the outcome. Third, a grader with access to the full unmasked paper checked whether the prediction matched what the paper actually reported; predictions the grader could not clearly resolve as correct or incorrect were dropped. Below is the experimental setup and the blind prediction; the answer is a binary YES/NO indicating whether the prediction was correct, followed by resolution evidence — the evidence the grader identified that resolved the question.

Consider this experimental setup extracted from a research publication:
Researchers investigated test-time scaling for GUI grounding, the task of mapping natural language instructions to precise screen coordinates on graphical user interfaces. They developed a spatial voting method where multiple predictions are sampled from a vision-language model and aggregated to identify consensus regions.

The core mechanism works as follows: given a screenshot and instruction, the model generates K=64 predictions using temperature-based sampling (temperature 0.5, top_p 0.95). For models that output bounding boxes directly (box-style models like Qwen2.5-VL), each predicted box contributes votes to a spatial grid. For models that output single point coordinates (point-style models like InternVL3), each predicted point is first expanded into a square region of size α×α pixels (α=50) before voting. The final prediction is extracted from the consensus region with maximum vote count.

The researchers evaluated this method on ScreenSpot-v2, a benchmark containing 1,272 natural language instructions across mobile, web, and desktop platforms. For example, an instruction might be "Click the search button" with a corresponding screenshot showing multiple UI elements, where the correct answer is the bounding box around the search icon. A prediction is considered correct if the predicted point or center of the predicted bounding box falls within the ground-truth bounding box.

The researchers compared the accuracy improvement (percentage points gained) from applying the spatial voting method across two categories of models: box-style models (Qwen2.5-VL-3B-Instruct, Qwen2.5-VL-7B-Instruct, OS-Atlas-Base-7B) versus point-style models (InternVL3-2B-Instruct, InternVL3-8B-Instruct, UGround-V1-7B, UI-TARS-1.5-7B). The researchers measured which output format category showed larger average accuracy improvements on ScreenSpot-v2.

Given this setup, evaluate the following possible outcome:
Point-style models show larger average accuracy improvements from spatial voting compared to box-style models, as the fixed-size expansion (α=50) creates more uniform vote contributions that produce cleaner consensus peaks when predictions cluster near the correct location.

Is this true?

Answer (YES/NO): NO